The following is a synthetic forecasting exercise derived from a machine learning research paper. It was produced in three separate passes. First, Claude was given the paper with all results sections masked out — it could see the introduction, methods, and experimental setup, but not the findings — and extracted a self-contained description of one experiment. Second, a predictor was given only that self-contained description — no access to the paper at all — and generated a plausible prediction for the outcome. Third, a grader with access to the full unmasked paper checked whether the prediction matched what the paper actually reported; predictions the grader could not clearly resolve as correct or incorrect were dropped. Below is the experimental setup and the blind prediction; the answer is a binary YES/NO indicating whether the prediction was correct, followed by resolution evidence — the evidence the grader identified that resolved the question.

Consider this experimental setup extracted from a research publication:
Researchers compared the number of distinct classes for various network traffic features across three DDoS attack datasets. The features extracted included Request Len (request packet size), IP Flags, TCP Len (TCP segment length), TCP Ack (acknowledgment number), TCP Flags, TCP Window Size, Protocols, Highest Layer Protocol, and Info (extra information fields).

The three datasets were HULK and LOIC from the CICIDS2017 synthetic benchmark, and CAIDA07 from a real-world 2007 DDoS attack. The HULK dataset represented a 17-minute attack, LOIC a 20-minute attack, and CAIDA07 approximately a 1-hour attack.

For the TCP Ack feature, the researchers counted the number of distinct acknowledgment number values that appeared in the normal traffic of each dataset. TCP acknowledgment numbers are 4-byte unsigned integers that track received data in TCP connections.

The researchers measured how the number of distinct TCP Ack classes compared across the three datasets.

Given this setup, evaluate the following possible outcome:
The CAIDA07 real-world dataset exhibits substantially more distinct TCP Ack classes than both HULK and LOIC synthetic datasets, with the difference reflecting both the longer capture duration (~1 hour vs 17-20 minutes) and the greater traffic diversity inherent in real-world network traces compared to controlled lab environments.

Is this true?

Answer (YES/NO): NO